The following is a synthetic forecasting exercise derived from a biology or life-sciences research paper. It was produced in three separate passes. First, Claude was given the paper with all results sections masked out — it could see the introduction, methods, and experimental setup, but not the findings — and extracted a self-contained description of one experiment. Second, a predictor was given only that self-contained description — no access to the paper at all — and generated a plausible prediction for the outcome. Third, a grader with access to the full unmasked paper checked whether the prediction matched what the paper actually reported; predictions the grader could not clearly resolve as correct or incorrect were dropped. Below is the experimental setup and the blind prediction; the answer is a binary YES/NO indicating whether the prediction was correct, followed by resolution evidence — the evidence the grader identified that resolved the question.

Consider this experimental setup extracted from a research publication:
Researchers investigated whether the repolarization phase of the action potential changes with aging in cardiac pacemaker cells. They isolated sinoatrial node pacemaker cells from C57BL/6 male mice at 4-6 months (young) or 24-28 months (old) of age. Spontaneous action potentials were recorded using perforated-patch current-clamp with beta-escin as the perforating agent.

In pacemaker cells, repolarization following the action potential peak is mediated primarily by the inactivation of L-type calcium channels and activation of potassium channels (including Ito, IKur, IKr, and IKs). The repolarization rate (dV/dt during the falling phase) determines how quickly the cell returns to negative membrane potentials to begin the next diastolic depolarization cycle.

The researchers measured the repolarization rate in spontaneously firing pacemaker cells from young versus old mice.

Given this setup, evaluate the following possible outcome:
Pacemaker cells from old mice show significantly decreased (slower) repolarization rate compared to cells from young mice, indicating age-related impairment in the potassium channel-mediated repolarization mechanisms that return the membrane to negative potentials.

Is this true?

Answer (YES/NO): NO